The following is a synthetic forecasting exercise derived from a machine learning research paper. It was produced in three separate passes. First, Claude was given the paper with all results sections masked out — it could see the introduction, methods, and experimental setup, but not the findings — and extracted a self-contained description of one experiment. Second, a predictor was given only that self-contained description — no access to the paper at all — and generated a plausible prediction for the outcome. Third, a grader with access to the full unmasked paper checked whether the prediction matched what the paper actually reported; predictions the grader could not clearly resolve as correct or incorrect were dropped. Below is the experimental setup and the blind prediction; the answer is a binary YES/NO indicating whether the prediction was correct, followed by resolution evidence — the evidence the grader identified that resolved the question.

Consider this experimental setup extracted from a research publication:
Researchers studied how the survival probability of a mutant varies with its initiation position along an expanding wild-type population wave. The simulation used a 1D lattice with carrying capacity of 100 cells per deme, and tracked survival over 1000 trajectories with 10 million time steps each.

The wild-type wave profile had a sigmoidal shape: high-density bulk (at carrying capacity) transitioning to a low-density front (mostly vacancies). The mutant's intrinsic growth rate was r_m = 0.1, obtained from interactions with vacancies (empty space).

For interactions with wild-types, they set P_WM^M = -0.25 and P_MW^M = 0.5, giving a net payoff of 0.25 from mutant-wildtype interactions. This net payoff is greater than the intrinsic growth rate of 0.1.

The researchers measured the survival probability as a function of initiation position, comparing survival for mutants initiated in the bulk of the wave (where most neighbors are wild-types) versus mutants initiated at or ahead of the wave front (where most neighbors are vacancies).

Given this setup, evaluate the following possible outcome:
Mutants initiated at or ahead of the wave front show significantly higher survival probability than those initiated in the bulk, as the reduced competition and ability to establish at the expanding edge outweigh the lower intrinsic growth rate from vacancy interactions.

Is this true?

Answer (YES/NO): NO